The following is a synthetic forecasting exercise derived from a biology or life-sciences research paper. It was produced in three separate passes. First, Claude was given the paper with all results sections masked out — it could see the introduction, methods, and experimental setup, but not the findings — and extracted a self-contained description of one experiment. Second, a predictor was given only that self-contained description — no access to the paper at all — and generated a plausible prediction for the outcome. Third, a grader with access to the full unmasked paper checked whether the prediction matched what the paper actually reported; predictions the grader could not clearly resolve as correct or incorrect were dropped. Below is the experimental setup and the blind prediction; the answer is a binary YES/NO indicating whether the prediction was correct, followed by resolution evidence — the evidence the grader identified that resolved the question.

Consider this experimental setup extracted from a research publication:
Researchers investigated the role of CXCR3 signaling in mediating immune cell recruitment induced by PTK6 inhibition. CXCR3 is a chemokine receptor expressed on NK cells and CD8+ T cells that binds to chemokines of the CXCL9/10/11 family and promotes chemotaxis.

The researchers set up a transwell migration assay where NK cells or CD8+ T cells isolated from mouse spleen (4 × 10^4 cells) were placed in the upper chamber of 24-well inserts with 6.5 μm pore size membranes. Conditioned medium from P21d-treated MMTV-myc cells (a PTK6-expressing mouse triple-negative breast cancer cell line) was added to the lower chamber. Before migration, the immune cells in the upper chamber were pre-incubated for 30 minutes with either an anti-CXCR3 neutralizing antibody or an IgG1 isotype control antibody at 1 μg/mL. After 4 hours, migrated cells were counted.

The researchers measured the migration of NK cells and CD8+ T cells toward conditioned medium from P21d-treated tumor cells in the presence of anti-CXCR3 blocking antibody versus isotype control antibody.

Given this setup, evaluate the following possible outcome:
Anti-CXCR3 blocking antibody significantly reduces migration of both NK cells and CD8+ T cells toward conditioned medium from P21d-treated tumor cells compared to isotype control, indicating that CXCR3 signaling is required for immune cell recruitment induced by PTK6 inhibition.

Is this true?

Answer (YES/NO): YES